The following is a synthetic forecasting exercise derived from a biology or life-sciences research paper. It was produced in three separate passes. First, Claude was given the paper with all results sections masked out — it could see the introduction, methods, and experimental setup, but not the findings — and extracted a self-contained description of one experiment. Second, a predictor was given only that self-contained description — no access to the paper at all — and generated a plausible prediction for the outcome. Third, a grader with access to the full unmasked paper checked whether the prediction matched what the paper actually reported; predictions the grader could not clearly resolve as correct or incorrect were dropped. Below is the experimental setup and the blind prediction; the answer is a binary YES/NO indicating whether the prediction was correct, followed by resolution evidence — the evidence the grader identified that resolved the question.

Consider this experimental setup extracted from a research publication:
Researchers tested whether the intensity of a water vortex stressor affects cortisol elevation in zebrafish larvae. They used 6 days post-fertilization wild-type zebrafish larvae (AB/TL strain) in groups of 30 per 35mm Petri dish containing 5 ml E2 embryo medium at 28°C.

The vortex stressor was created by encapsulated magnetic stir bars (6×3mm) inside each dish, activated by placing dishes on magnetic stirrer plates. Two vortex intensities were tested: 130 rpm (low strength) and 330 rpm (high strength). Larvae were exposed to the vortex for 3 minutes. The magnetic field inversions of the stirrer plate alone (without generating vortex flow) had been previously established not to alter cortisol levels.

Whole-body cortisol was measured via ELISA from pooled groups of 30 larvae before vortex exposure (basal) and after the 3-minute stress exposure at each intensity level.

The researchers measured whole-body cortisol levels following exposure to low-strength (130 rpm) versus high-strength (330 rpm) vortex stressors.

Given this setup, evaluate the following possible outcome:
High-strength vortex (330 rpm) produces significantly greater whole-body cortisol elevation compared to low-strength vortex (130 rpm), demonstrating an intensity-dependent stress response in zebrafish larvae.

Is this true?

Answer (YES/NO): YES